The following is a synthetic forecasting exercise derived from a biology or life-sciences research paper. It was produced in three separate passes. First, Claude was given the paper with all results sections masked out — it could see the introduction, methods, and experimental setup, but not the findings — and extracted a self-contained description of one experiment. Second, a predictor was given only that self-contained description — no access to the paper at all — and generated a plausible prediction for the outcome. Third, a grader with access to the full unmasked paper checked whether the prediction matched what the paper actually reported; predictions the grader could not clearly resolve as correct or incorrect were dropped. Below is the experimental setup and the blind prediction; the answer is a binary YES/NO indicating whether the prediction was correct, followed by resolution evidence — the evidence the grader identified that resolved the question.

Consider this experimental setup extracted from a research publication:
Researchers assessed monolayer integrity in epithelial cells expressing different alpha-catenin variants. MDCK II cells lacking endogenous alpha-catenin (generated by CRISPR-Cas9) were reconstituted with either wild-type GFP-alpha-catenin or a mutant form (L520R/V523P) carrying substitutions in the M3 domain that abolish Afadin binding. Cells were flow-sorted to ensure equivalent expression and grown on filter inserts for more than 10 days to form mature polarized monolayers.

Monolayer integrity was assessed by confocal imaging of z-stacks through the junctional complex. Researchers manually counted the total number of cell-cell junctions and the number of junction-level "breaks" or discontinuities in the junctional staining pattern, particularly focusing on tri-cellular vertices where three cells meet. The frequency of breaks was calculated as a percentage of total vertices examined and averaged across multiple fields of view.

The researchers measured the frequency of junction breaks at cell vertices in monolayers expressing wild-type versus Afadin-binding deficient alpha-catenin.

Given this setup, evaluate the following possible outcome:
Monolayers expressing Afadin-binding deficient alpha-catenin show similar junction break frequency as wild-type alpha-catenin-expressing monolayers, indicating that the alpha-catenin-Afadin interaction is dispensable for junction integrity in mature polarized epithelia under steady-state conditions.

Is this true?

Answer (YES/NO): NO